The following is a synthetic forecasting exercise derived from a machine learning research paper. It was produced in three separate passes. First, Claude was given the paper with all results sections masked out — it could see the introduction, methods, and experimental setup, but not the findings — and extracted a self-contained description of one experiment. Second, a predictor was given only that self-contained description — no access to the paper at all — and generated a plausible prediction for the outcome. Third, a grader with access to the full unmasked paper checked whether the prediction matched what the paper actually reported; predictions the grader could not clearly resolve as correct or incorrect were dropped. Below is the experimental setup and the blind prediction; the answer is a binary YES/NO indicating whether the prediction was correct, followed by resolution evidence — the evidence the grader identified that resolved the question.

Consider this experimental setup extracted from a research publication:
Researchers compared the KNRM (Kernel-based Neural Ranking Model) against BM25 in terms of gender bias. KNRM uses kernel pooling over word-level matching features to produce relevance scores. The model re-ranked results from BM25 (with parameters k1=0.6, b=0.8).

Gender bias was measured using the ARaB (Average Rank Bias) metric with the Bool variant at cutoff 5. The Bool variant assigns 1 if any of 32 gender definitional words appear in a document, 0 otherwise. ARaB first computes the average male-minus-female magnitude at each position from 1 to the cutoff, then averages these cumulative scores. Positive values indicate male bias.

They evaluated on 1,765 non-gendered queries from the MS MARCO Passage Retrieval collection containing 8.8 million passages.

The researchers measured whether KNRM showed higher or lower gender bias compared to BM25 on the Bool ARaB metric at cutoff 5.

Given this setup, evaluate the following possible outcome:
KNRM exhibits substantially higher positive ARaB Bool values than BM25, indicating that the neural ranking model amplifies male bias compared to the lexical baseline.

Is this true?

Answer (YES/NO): YES